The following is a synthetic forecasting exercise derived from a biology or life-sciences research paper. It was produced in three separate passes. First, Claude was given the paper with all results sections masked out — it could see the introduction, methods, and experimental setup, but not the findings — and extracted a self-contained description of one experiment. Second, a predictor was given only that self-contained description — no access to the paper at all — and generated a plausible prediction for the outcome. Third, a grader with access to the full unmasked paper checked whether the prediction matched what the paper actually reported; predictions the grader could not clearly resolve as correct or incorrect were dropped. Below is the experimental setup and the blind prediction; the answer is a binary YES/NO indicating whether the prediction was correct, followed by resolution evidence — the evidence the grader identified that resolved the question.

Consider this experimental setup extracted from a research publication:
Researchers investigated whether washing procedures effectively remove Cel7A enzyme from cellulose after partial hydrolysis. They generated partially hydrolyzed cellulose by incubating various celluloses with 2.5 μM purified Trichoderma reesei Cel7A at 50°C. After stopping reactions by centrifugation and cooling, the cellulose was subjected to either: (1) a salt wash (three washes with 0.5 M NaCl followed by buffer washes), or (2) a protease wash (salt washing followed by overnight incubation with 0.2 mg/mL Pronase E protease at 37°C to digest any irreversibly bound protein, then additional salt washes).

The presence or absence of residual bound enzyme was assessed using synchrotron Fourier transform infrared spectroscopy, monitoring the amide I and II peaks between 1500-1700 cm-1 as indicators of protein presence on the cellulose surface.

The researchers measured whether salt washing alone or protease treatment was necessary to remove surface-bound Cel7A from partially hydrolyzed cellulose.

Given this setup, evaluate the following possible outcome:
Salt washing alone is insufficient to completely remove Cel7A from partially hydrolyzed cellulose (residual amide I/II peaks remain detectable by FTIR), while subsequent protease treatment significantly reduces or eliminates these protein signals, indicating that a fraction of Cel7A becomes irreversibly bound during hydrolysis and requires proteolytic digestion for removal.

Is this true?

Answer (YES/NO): YES